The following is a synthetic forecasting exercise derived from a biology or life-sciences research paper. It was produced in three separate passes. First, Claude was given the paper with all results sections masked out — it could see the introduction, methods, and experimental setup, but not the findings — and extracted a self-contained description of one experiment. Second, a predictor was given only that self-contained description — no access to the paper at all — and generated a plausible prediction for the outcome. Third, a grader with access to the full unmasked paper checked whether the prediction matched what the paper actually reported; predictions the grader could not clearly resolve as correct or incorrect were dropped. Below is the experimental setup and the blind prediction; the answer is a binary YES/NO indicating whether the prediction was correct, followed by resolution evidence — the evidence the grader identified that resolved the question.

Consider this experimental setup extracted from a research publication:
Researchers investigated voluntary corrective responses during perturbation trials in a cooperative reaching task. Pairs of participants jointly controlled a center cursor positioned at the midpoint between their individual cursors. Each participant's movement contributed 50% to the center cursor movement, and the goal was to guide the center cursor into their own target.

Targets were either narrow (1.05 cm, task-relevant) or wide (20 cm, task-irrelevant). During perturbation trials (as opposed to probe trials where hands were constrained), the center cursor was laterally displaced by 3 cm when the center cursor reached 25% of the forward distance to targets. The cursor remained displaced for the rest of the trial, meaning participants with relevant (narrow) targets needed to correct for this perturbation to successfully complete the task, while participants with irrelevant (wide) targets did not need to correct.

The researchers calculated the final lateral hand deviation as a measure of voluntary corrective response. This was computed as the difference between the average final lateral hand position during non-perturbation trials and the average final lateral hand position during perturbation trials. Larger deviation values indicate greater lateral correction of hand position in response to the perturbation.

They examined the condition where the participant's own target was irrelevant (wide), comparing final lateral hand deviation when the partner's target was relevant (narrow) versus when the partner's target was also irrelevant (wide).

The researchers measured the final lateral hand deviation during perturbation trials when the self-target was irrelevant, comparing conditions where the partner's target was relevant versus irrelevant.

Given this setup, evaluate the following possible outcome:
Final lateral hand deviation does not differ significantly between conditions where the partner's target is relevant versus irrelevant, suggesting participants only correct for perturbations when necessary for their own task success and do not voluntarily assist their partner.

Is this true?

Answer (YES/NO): NO